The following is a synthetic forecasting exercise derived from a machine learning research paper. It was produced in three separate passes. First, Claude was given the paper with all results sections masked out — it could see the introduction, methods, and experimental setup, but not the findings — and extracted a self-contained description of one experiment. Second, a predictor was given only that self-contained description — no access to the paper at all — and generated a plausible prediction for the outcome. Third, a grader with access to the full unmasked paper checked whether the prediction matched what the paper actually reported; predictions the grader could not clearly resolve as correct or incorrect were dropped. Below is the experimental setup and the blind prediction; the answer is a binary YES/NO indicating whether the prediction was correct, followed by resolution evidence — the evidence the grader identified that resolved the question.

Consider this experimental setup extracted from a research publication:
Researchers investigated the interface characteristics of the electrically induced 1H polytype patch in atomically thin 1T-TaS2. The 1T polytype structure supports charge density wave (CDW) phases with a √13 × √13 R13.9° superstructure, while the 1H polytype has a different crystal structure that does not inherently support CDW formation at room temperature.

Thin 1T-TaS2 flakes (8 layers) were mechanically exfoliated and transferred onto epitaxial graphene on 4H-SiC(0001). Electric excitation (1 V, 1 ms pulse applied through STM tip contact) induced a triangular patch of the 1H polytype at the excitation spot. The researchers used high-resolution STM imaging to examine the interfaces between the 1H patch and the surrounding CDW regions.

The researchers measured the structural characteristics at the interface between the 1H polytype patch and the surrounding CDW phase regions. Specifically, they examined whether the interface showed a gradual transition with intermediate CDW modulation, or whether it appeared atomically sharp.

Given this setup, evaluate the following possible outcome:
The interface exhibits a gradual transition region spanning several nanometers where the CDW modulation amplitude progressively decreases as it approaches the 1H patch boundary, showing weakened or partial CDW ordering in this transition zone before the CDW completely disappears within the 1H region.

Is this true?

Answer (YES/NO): NO